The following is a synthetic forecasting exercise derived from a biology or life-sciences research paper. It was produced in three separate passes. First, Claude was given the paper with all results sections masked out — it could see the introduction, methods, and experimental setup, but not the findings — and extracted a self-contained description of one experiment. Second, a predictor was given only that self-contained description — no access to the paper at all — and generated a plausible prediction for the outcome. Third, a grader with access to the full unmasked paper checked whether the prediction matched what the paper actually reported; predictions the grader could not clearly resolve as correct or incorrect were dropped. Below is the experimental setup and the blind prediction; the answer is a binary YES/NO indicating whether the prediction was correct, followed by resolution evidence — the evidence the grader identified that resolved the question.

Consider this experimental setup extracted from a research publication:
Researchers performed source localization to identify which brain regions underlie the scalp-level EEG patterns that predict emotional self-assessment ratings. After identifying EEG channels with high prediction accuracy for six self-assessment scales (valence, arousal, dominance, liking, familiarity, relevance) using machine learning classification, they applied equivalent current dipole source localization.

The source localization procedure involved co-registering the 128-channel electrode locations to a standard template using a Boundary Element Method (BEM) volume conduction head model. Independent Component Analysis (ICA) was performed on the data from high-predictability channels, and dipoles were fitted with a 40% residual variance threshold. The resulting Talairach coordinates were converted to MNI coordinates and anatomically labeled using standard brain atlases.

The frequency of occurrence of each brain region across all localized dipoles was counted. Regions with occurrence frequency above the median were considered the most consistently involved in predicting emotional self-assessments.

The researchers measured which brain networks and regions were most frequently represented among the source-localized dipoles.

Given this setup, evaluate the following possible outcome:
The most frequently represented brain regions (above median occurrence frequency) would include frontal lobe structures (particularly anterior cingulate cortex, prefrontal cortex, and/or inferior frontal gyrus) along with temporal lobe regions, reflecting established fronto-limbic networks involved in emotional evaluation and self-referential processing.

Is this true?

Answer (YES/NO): YES